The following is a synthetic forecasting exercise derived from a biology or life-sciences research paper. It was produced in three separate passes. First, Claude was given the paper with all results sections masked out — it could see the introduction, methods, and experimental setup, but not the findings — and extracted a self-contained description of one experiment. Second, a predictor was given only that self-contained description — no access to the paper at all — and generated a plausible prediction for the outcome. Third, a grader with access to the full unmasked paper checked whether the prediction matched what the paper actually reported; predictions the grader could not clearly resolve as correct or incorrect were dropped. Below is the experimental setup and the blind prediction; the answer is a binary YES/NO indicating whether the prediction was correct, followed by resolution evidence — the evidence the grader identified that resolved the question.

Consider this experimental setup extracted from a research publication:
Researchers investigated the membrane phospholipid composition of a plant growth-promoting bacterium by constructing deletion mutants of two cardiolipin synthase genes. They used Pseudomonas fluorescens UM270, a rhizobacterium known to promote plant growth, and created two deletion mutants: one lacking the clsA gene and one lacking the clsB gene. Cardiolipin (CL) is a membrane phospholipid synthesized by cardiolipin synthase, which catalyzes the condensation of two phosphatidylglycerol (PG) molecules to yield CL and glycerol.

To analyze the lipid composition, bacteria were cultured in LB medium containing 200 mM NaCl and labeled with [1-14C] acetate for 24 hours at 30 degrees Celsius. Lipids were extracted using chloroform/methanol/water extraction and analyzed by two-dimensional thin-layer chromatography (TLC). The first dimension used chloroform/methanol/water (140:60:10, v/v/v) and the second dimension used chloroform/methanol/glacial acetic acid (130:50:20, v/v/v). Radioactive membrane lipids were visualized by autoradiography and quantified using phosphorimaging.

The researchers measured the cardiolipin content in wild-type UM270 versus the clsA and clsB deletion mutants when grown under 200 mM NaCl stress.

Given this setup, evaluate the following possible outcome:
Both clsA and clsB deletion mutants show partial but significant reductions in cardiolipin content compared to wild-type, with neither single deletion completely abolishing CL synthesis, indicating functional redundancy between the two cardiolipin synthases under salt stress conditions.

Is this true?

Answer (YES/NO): YES